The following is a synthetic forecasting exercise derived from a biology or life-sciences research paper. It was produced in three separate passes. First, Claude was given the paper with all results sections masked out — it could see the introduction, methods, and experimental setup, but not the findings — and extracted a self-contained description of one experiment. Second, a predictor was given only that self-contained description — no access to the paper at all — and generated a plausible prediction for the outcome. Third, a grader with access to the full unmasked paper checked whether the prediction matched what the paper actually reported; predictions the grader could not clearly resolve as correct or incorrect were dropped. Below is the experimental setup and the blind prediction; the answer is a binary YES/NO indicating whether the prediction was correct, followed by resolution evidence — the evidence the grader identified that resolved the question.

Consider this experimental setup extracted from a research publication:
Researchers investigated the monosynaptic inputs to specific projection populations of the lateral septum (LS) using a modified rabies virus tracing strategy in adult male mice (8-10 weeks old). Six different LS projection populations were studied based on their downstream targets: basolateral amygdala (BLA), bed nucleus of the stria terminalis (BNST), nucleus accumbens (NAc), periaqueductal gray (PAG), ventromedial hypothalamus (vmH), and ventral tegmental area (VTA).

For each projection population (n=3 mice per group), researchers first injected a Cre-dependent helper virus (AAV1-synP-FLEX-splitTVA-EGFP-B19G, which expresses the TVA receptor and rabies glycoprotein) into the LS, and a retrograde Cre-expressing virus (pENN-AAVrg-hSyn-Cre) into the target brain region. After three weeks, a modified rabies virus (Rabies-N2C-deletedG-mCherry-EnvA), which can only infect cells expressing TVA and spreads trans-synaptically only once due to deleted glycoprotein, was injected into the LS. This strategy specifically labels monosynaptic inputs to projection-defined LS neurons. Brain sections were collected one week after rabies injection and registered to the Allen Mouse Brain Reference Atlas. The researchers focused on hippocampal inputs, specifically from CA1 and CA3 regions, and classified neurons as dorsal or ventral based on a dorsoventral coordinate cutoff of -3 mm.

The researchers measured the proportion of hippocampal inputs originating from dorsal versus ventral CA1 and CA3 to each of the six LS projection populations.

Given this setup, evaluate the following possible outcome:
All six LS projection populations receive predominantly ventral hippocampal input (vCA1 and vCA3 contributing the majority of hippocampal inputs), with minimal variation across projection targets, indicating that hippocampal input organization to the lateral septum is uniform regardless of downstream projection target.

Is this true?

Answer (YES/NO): NO